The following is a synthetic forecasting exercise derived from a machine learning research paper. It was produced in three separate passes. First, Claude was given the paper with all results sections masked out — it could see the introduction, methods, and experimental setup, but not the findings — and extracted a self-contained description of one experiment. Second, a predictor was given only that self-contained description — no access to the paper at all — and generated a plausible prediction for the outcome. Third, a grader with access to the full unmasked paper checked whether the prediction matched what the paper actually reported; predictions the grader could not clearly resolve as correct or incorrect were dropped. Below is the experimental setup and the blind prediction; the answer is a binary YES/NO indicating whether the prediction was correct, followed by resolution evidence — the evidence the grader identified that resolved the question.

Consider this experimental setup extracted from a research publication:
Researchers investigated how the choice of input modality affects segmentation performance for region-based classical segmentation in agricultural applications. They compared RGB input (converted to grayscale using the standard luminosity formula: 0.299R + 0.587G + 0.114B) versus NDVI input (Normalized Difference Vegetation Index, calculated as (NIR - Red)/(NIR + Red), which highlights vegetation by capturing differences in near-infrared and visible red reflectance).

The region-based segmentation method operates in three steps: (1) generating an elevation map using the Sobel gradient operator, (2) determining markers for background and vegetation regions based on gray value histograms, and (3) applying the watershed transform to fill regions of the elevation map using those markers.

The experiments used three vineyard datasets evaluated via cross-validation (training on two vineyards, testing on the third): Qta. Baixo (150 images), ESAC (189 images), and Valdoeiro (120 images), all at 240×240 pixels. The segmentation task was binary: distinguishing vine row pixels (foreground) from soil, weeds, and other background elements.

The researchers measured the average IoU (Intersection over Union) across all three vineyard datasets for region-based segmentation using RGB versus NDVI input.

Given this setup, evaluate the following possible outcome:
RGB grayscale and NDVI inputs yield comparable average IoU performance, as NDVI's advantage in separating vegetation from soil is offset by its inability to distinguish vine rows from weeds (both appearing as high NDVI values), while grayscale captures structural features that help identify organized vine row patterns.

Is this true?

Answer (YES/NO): NO